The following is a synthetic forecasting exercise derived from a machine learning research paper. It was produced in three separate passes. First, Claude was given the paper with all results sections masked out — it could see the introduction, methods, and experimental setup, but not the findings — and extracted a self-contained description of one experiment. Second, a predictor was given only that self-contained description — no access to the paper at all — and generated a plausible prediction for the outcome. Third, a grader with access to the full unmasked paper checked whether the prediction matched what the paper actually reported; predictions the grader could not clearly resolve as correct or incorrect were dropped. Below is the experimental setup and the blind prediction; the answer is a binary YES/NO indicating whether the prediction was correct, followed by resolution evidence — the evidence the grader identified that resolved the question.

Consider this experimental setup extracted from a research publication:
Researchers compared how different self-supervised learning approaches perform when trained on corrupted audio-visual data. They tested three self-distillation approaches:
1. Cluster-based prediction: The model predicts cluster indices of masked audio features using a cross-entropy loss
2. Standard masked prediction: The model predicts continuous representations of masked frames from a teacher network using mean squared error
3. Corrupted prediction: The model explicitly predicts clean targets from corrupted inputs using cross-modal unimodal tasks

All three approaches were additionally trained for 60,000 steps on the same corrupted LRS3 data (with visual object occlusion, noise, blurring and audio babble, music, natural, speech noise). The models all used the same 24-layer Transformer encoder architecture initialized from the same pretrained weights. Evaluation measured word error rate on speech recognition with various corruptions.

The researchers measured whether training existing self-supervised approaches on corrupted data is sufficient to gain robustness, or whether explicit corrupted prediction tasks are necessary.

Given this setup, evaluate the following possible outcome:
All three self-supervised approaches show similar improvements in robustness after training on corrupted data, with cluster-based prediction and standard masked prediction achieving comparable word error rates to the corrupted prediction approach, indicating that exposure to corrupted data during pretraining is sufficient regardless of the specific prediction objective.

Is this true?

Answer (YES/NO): NO